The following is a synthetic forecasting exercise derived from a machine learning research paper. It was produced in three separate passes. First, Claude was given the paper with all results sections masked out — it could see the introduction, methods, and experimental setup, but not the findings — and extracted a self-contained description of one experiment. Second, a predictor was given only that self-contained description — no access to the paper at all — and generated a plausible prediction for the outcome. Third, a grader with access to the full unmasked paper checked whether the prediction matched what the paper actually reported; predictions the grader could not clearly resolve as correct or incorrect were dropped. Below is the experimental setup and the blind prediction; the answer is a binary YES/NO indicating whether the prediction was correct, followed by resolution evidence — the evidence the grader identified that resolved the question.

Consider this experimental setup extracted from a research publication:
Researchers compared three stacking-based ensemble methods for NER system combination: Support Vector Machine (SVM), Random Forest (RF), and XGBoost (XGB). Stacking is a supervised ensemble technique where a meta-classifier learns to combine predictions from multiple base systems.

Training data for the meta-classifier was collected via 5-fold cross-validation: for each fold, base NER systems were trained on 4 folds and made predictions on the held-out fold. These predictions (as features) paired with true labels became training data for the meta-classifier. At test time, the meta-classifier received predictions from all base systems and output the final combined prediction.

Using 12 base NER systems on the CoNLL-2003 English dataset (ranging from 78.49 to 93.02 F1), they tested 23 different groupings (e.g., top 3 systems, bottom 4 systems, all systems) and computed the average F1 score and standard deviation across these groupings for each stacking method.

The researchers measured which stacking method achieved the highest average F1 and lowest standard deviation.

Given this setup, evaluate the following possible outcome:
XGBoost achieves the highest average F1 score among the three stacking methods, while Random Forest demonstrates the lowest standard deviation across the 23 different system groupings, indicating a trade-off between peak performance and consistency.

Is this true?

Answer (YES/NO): NO